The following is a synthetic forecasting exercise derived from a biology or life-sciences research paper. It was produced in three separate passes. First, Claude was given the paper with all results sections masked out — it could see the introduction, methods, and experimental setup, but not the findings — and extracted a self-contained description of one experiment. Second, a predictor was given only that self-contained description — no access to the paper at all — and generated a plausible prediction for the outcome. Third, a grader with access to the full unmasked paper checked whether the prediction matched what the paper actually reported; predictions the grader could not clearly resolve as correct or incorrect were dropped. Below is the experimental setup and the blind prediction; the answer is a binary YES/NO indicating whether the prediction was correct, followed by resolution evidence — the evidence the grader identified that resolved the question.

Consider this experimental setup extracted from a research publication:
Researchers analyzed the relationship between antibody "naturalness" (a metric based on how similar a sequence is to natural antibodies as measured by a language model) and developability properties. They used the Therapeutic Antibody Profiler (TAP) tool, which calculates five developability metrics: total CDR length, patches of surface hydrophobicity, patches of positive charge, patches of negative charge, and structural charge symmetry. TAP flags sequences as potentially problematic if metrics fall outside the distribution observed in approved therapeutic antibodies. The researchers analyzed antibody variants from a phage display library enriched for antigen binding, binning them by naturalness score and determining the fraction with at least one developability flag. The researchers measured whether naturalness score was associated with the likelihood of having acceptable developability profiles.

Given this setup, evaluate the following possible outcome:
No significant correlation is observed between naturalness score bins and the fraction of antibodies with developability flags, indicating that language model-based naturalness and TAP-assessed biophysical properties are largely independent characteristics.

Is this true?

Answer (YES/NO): NO